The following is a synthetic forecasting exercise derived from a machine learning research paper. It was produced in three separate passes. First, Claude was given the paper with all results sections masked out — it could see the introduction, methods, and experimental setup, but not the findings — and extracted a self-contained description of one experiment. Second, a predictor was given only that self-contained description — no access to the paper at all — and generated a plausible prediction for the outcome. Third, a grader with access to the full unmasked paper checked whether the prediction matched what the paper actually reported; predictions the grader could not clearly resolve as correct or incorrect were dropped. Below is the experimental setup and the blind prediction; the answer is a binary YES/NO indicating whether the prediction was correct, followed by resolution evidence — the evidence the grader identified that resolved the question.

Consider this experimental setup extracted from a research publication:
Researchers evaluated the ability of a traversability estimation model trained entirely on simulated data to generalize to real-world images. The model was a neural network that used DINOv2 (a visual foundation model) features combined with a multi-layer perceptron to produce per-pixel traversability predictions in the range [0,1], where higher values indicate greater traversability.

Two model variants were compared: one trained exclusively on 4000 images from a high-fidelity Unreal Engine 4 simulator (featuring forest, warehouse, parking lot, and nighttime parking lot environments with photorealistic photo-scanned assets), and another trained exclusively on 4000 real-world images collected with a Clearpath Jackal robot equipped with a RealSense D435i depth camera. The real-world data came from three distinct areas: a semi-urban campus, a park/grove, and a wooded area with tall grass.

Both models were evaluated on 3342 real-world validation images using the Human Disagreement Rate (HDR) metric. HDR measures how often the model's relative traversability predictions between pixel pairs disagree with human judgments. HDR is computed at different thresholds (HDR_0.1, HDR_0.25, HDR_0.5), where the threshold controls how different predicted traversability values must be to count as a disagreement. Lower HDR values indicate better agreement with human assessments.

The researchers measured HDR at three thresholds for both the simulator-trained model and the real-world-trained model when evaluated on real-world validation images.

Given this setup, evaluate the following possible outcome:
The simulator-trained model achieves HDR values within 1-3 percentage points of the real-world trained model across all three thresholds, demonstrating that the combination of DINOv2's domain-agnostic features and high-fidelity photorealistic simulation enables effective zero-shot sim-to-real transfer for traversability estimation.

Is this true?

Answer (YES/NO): NO